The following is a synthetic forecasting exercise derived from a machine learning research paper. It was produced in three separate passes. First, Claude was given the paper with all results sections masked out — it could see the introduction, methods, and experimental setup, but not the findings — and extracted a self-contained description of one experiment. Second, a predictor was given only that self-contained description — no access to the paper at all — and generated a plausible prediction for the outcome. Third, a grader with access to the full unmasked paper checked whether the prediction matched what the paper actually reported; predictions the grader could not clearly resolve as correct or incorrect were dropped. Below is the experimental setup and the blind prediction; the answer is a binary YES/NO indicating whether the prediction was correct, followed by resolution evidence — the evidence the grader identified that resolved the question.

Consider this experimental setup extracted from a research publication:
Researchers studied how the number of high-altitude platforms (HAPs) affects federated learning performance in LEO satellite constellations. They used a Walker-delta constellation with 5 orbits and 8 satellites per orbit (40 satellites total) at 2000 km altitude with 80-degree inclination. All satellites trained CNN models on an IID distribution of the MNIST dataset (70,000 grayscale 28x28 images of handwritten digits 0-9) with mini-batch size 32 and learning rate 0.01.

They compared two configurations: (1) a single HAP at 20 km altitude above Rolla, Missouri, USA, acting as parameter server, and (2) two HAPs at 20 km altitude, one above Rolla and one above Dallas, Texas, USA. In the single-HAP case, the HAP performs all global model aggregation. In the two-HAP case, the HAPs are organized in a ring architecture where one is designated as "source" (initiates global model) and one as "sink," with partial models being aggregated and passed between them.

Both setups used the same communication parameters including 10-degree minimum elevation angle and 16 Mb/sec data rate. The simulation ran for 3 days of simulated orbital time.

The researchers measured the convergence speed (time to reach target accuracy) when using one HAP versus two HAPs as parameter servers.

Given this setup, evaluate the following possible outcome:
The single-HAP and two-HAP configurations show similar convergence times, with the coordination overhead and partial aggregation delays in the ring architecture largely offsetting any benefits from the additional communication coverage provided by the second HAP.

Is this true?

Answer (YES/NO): NO